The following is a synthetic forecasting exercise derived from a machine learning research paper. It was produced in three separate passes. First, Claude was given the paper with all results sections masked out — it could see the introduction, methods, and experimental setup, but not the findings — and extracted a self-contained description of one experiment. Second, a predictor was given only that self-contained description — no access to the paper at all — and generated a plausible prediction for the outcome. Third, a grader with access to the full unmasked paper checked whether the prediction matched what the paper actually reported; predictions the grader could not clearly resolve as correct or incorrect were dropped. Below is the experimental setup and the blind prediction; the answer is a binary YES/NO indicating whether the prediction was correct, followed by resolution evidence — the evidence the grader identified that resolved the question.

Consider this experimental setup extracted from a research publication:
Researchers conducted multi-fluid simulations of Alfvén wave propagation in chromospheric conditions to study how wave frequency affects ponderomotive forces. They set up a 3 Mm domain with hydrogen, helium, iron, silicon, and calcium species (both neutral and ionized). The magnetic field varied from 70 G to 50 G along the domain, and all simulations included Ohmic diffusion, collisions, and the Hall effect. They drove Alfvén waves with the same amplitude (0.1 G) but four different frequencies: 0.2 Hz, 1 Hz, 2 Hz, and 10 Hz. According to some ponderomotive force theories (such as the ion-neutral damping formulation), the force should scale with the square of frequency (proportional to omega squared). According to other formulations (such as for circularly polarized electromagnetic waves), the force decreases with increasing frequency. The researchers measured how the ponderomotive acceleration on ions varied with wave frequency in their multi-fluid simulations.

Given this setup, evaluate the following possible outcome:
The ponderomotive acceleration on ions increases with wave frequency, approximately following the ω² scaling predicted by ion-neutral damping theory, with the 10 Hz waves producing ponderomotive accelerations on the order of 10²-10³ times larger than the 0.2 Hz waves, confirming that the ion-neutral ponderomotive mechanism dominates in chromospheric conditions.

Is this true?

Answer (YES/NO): YES